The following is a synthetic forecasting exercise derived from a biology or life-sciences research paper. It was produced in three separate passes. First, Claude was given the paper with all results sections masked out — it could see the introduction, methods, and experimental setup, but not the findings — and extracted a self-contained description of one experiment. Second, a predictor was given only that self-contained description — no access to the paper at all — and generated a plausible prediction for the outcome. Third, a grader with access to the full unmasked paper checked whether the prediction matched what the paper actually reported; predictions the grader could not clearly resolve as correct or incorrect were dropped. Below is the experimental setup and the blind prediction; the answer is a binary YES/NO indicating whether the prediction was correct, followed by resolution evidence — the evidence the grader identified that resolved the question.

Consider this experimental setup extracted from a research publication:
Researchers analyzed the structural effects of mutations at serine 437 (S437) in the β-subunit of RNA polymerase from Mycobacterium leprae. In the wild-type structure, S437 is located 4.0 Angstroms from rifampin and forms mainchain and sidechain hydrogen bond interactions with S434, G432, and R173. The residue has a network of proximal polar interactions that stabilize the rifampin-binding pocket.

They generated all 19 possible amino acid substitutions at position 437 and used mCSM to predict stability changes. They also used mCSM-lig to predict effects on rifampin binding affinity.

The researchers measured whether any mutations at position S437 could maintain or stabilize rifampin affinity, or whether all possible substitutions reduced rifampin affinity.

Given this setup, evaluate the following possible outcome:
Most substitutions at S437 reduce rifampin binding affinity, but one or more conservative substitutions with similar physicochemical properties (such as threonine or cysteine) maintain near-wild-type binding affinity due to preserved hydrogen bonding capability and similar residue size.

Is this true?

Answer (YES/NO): NO